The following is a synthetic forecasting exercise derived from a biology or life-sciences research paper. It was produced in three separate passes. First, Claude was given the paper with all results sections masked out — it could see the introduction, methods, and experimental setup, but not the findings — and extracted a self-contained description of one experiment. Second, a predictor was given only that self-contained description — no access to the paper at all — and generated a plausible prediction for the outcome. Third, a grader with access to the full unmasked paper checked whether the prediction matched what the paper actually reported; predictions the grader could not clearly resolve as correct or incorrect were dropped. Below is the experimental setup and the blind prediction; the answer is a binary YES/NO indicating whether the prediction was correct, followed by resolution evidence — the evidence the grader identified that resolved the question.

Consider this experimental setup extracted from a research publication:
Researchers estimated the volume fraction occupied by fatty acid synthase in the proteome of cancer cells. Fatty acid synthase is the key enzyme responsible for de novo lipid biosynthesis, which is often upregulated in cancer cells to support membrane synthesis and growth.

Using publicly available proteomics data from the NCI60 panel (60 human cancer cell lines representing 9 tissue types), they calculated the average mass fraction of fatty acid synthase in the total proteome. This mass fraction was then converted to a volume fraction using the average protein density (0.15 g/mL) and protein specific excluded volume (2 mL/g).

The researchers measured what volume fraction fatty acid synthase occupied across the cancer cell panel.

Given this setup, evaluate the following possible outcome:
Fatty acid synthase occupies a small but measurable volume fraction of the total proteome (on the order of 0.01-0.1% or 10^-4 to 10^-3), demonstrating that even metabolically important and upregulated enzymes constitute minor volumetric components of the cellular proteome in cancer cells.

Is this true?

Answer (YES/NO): NO